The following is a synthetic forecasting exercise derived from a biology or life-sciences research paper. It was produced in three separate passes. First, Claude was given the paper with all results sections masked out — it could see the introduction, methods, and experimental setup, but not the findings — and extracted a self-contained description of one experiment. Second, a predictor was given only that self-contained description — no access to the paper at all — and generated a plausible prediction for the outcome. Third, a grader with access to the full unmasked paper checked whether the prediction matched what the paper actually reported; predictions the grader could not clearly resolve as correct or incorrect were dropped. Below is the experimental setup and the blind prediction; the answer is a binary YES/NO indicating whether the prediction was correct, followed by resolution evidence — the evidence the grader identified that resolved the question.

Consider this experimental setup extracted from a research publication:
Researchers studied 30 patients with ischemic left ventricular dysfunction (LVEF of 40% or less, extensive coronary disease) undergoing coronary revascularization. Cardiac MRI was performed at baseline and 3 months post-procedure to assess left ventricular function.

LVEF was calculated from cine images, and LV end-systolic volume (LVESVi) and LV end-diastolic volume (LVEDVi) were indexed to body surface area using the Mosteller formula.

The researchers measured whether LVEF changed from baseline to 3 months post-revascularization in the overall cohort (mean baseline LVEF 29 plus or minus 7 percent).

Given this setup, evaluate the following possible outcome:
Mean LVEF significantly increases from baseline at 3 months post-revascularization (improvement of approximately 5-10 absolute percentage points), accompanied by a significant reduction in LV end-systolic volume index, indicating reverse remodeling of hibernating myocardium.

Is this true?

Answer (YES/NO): YES